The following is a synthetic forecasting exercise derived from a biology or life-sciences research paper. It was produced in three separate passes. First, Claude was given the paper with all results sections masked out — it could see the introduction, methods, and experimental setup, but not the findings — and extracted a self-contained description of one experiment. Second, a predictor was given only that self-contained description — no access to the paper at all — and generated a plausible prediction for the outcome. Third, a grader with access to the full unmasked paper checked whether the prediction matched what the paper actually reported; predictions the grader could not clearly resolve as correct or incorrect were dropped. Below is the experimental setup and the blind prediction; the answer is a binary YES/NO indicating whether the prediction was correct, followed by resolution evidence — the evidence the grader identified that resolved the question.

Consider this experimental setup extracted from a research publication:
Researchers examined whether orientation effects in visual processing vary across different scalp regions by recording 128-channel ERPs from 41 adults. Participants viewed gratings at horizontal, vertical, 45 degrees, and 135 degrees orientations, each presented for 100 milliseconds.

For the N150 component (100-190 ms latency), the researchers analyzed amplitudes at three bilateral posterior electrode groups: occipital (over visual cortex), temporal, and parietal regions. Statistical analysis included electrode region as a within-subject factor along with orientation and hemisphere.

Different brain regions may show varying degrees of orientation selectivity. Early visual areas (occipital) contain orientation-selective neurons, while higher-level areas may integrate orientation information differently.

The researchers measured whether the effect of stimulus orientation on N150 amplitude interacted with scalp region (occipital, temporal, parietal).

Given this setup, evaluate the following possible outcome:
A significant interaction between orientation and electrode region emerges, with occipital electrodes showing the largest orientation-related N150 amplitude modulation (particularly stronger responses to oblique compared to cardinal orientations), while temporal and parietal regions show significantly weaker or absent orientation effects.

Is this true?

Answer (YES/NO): NO